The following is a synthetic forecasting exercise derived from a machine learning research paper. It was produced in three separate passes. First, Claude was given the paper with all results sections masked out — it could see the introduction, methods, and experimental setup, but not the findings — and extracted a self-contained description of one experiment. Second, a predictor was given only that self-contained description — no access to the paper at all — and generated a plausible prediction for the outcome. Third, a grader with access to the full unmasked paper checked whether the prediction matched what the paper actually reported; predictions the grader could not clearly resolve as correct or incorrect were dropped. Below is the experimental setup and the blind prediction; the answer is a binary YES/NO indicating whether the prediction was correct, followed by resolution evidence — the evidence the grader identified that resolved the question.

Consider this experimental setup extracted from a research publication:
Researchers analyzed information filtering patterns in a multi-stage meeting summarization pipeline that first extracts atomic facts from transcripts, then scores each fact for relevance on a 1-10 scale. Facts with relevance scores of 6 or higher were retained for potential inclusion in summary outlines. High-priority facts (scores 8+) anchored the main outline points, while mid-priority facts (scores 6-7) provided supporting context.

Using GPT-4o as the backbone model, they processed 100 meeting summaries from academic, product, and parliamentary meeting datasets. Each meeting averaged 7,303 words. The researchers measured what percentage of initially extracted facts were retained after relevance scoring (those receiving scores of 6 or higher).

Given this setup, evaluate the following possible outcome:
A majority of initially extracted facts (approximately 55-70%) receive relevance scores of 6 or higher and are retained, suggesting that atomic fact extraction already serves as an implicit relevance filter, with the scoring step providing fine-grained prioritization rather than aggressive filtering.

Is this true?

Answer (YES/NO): NO